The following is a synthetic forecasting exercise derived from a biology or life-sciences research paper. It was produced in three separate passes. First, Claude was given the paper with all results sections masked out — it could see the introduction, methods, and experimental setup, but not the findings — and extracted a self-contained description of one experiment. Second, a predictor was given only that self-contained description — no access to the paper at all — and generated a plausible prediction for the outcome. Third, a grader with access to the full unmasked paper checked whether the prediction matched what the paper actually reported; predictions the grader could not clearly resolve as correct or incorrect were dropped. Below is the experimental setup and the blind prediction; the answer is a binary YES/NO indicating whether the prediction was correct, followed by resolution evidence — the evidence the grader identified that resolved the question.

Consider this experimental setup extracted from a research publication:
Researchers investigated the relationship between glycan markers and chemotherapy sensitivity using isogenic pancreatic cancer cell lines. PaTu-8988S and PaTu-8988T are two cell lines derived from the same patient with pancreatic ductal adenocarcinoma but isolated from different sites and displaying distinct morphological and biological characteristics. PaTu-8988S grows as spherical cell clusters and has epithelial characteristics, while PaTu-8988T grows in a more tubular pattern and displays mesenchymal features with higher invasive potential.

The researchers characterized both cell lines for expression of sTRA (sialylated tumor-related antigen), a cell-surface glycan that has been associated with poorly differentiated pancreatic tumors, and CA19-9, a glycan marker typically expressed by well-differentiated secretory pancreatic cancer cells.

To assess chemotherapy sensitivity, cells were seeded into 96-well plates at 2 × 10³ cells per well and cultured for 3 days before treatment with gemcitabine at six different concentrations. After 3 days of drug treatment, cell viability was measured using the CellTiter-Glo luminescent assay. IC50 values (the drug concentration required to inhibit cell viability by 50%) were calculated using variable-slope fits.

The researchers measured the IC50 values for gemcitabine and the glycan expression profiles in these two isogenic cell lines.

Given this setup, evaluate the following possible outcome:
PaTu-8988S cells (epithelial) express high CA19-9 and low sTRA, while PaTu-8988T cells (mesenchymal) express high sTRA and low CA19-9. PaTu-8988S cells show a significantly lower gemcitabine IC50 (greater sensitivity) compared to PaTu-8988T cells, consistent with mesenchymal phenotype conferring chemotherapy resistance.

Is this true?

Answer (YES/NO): NO